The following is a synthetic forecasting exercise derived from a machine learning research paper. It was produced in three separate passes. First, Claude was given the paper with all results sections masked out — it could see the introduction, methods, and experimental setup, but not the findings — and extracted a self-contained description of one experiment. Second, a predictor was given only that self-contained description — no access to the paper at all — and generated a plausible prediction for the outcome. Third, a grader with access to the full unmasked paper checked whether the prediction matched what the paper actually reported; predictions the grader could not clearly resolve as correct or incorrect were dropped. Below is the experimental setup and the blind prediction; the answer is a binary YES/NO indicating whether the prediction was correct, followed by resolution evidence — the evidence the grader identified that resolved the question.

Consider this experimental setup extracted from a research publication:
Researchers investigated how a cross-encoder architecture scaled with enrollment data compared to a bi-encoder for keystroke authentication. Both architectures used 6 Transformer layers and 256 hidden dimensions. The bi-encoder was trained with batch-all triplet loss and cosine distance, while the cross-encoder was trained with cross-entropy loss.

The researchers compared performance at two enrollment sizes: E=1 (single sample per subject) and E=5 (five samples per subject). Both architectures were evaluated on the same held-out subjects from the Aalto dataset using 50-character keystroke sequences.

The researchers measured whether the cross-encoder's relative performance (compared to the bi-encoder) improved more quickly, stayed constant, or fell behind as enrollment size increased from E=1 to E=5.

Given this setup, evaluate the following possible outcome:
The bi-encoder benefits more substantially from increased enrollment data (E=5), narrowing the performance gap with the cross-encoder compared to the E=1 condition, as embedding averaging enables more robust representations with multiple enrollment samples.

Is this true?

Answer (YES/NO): NO